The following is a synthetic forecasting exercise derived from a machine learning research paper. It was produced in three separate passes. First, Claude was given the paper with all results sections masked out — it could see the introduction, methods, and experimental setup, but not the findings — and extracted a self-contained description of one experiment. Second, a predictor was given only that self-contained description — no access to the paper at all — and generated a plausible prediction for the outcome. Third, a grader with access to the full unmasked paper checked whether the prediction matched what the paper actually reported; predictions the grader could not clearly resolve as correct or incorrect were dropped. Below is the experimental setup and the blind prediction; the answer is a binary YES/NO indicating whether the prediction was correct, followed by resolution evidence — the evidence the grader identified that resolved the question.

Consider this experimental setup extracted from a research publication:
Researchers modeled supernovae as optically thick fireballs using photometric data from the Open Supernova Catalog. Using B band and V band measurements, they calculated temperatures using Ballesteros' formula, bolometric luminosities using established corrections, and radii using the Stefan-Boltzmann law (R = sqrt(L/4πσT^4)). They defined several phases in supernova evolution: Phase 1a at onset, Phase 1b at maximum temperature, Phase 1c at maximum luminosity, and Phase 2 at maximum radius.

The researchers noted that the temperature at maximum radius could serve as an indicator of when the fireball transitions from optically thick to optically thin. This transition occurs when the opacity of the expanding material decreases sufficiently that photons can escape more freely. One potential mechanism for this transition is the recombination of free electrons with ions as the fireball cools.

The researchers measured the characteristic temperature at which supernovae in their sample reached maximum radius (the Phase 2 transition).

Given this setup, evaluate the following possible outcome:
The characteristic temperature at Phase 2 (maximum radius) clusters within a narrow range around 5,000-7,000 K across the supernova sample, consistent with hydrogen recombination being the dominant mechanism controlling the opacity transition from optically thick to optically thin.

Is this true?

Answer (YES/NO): NO